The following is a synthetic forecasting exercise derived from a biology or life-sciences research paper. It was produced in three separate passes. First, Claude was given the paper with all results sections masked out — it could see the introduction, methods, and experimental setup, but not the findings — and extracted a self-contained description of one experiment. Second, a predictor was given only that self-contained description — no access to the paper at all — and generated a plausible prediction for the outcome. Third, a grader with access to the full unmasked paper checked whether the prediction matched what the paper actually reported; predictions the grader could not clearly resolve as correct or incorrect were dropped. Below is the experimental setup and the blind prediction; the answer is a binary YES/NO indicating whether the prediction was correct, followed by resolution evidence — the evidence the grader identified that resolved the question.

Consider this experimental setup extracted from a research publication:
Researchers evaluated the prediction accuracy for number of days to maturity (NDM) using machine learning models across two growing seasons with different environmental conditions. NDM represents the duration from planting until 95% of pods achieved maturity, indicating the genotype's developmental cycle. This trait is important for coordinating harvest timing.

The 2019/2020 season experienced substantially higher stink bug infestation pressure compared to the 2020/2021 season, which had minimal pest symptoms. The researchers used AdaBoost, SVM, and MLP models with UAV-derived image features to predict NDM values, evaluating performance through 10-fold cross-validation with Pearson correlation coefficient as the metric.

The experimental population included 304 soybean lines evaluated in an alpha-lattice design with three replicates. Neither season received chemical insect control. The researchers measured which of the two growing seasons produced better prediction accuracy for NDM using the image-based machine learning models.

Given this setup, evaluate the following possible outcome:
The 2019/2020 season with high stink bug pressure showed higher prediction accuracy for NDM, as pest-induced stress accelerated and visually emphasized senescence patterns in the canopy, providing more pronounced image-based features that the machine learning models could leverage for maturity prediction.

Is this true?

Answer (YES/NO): NO